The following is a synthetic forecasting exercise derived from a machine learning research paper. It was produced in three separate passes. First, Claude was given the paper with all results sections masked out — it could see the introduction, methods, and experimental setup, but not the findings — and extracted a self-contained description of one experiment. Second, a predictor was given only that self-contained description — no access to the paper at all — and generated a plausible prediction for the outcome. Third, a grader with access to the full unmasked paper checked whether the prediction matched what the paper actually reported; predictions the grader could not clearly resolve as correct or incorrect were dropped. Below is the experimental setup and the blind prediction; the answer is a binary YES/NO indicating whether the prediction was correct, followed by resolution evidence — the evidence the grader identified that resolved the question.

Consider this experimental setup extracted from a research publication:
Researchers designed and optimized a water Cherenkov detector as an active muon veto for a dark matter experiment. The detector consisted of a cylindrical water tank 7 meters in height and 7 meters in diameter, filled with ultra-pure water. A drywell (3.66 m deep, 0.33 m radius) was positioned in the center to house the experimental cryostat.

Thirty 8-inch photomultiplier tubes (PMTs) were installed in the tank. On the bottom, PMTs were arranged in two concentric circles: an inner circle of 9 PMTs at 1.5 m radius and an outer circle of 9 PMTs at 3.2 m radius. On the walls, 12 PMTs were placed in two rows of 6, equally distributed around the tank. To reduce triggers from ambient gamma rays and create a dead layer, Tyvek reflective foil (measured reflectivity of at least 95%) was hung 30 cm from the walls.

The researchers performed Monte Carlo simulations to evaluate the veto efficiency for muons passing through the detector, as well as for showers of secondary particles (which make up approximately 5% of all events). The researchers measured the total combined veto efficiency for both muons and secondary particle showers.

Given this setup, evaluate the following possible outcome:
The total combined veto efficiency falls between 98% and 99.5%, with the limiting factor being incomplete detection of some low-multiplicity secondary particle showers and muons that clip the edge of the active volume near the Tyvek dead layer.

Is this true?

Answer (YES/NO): NO